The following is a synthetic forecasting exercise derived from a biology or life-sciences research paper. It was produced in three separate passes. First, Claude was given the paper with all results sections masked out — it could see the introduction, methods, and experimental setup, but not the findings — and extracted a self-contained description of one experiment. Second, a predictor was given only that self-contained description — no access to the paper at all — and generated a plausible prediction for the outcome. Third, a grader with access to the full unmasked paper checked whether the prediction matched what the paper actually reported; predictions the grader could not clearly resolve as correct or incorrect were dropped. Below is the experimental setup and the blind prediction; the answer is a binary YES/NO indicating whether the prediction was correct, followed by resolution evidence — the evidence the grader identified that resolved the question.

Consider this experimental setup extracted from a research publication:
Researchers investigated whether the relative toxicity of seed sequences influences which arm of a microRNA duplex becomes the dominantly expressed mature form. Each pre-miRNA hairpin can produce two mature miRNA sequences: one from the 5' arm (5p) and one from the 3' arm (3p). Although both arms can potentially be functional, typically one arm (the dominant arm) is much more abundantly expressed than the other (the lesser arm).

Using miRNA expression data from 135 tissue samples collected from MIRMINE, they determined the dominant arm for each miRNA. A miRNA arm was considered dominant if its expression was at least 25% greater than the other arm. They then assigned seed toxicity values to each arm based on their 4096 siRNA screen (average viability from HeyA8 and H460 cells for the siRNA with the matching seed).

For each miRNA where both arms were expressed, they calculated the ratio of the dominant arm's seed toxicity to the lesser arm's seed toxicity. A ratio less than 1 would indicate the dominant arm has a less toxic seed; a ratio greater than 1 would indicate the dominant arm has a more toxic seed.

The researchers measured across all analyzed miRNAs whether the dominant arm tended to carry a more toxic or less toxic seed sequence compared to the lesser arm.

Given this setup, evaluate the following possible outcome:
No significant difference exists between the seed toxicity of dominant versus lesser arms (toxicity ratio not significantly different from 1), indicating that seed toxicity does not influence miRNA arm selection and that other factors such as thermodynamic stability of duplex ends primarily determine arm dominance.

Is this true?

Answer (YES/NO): NO